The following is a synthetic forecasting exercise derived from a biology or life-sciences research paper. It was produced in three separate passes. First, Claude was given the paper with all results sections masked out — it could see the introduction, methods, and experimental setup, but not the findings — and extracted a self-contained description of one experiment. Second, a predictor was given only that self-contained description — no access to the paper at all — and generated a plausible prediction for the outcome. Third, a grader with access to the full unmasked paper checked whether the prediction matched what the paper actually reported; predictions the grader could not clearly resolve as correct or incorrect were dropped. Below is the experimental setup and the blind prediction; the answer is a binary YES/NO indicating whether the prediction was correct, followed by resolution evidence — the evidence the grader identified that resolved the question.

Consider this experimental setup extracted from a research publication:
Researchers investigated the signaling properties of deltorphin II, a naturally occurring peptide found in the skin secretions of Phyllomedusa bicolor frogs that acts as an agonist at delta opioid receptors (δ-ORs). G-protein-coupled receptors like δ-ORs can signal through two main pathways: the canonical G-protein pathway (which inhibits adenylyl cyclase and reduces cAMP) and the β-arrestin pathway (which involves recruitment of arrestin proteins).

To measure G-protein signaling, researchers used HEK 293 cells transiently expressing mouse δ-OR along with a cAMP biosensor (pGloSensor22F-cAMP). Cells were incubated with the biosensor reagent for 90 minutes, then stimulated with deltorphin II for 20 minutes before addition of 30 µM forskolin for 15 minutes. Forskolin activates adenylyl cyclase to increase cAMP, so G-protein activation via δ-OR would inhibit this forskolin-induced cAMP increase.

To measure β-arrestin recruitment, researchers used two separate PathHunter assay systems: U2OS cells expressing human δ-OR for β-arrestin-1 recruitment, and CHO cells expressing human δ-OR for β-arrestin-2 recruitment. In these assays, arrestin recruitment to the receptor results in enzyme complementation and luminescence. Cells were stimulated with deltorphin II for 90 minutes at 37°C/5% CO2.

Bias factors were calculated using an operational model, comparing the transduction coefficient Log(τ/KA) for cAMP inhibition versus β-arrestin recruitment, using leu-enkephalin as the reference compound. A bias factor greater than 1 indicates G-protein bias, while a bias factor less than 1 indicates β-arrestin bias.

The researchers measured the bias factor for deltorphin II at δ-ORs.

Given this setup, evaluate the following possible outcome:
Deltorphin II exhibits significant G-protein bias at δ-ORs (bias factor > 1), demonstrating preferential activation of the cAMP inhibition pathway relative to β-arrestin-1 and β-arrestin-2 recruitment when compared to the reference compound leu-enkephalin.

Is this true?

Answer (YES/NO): NO